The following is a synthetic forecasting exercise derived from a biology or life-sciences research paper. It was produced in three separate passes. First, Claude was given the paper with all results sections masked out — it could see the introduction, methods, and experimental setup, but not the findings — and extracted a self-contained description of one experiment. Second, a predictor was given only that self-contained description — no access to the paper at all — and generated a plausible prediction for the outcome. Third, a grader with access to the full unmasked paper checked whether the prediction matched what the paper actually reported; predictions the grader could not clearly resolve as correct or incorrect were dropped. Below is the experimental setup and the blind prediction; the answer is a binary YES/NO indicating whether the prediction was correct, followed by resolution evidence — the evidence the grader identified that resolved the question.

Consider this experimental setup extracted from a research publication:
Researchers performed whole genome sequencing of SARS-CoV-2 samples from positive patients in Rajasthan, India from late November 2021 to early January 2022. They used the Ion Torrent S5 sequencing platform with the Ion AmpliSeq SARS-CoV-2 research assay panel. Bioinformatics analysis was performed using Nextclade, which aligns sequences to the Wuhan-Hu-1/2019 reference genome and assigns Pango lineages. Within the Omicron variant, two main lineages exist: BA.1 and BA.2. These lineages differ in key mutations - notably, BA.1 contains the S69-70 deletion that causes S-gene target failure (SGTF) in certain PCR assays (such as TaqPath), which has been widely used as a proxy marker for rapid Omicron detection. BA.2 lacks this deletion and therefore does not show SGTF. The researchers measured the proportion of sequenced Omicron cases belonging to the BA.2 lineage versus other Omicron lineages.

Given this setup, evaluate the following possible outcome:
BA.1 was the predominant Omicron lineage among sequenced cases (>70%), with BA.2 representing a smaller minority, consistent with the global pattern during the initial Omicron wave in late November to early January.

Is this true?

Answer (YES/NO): NO